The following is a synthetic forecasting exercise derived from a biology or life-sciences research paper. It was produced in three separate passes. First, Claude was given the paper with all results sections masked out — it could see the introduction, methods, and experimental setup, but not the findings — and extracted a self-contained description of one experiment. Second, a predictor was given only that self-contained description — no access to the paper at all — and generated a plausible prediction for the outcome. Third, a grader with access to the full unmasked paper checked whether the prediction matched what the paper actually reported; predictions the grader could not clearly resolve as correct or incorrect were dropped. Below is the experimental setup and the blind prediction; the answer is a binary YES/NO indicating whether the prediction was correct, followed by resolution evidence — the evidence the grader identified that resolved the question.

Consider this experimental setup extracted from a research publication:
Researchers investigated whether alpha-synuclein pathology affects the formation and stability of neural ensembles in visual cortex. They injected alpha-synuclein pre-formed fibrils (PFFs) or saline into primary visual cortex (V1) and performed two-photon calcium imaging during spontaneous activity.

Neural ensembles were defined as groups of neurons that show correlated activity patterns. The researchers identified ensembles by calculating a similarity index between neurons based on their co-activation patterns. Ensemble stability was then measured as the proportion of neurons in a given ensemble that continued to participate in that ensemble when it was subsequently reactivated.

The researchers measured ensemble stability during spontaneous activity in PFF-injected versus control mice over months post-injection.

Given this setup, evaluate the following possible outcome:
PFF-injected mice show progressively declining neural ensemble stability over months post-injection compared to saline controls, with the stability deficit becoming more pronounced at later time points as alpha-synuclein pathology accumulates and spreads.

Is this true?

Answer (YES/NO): NO